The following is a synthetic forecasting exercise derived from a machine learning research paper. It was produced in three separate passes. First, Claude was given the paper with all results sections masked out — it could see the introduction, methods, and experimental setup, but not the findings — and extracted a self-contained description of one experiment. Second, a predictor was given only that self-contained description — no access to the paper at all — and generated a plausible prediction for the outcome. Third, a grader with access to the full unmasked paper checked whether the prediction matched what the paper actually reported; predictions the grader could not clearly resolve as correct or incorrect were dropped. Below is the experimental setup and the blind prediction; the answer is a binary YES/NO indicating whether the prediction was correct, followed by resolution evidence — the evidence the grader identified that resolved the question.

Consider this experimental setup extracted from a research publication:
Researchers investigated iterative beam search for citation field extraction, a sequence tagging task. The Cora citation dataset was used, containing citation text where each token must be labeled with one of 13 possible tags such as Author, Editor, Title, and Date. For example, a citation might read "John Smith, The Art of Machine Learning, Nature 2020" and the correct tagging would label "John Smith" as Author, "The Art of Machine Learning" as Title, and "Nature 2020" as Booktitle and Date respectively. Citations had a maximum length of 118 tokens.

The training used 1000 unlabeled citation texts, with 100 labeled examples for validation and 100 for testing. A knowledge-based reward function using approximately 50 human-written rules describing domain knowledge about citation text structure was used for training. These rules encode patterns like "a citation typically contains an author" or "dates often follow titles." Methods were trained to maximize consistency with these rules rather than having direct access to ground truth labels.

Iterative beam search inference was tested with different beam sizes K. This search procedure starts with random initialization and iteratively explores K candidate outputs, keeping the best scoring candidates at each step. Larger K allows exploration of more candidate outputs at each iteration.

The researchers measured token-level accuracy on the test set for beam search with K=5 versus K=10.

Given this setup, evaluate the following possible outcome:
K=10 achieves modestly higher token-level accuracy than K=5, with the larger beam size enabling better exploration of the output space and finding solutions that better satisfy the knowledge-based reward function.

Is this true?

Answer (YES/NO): NO